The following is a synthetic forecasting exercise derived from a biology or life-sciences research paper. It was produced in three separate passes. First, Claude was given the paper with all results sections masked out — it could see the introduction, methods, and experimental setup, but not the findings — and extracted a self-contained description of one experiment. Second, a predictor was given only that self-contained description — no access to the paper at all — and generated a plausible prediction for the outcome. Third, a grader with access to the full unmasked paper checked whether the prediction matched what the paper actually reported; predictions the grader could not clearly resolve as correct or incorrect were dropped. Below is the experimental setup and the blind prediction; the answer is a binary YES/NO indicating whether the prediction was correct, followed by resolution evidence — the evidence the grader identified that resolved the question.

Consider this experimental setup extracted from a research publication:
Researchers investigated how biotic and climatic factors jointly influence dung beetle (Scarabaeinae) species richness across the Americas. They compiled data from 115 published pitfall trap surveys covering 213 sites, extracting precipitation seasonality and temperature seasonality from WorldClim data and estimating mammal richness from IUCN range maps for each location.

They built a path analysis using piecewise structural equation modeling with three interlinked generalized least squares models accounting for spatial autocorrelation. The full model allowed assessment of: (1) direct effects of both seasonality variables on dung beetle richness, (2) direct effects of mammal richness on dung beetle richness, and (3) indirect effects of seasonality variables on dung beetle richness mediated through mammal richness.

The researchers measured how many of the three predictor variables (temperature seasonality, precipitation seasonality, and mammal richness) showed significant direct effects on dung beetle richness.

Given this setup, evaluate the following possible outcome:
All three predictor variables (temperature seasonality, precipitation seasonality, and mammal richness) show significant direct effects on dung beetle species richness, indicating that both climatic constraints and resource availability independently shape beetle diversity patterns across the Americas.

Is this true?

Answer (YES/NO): NO